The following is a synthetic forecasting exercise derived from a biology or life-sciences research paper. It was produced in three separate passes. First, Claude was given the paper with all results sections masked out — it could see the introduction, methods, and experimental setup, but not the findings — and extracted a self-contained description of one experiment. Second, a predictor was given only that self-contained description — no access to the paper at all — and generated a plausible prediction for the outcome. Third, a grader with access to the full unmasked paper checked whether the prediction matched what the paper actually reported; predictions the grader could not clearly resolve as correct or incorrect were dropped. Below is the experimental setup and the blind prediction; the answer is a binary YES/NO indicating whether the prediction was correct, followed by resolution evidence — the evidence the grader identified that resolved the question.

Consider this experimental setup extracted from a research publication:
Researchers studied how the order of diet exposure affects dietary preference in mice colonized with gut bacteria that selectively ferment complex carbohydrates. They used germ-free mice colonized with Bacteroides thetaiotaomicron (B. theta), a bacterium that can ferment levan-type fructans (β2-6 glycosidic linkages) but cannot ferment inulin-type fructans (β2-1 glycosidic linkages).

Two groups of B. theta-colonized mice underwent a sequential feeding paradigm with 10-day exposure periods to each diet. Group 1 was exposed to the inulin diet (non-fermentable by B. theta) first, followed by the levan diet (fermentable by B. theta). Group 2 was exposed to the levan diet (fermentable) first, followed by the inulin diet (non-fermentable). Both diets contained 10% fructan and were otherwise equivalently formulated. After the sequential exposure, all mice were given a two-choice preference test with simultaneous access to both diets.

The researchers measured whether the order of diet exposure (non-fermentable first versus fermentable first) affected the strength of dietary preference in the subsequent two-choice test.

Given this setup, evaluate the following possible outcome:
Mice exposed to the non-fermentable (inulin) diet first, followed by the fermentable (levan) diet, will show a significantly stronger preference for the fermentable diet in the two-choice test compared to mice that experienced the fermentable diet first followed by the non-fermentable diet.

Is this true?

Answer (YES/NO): NO